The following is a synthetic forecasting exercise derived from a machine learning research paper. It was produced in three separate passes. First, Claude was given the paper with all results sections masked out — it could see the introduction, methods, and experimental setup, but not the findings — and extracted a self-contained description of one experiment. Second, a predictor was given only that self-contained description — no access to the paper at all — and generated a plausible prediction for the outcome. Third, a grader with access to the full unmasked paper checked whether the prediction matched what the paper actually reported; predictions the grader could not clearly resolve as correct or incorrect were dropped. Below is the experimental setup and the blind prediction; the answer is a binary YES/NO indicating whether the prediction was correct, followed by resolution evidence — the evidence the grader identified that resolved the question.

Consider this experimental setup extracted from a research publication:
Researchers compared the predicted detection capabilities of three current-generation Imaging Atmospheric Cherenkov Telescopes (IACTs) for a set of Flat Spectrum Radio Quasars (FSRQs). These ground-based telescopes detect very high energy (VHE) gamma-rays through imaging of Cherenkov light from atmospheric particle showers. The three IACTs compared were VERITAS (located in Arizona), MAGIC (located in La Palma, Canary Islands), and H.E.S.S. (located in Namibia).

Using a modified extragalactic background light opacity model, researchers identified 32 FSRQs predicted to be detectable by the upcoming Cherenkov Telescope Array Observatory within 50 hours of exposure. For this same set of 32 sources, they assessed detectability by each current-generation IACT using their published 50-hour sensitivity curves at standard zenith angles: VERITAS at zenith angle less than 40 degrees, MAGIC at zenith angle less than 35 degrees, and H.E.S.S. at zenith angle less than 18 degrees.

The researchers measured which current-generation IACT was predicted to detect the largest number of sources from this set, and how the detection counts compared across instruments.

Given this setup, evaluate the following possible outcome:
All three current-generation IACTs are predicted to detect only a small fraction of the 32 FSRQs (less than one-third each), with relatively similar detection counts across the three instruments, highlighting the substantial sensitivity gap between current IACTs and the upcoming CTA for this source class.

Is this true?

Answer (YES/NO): NO